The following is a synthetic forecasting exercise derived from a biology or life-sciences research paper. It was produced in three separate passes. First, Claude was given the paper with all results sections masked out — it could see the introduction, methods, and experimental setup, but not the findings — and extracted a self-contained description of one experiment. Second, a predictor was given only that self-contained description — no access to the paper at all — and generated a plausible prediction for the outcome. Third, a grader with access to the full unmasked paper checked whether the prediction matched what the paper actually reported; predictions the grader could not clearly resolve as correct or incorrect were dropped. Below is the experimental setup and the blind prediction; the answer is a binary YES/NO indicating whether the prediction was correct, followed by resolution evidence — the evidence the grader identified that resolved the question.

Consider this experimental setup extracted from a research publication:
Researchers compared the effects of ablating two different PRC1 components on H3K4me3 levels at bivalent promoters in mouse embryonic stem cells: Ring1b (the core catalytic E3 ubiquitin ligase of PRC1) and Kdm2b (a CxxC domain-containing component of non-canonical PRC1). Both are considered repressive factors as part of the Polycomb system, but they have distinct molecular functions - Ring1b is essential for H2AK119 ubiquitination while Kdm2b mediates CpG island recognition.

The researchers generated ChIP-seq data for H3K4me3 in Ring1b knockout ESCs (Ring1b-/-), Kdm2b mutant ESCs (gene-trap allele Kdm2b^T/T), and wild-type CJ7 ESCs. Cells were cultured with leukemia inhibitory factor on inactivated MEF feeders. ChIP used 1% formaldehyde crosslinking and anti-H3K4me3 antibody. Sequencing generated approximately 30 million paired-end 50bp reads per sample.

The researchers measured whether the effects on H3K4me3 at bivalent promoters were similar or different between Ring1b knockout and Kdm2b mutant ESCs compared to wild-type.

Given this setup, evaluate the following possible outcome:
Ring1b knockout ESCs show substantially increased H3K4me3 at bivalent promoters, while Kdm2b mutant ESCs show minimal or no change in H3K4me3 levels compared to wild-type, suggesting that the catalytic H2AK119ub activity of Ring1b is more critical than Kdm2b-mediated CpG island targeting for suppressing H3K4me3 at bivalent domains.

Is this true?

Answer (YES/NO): NO